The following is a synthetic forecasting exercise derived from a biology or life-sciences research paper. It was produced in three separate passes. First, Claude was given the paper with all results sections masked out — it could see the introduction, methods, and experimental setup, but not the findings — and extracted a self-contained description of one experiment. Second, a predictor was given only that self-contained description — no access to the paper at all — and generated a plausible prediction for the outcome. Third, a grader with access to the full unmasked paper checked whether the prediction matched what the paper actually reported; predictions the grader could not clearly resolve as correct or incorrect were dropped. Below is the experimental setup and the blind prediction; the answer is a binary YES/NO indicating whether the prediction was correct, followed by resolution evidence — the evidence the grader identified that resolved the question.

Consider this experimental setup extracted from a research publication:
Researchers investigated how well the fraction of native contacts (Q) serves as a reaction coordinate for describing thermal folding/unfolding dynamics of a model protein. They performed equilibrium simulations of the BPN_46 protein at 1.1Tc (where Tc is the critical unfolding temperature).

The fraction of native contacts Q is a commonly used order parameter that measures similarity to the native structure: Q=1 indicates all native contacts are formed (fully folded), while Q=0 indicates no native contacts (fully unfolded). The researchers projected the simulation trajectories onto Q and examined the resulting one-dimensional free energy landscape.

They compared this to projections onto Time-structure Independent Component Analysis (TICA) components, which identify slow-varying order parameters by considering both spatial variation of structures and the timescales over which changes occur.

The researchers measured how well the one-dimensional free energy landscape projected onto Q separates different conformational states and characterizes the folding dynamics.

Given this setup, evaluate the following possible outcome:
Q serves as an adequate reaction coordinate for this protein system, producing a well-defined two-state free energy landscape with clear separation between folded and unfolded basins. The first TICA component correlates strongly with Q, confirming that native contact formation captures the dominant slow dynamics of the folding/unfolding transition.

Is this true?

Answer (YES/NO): NO